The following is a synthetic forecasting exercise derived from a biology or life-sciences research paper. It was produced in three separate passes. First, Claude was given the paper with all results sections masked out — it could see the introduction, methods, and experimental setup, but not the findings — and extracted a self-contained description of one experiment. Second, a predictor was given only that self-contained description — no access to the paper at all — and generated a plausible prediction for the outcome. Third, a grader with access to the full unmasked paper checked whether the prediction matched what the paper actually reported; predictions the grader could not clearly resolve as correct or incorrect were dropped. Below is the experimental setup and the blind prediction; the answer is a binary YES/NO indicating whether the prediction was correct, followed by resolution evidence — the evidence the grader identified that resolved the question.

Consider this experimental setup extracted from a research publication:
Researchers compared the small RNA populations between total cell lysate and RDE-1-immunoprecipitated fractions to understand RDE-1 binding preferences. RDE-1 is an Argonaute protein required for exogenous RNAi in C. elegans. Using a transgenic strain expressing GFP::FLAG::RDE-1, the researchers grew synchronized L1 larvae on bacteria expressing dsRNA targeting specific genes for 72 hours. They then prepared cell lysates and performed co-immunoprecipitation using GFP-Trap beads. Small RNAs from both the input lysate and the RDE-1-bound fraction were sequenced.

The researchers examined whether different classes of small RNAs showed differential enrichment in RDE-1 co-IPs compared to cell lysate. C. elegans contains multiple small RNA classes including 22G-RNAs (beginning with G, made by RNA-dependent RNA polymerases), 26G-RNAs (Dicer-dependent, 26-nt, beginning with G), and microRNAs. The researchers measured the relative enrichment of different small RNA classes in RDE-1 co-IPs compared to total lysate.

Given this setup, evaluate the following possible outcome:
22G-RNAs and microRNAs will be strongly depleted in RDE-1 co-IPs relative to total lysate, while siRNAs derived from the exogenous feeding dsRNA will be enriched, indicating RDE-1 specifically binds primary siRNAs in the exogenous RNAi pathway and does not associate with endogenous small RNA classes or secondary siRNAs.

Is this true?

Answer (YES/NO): NO